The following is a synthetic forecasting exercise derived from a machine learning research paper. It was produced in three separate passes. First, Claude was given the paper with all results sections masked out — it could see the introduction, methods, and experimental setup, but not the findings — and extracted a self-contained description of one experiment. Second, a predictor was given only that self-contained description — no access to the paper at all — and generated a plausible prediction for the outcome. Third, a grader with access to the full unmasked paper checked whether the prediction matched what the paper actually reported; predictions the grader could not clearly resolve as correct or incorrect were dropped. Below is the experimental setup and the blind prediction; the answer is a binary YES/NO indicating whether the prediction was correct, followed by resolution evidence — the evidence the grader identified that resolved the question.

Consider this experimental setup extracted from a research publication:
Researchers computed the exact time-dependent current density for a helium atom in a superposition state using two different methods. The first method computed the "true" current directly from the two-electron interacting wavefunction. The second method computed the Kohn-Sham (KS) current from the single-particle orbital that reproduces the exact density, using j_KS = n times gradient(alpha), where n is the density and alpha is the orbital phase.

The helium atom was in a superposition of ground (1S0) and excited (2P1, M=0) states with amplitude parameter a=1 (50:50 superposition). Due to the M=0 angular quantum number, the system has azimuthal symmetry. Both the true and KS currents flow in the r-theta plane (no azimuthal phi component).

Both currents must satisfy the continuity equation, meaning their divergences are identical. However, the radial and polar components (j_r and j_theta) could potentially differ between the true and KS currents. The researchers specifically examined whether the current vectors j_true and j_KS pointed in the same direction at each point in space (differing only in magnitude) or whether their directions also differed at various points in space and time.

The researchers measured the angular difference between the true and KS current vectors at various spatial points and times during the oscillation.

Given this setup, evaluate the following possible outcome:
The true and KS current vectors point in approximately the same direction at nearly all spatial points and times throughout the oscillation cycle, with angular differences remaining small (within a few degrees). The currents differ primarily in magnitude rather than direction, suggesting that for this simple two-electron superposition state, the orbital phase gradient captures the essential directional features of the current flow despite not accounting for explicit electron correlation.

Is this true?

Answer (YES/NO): NO